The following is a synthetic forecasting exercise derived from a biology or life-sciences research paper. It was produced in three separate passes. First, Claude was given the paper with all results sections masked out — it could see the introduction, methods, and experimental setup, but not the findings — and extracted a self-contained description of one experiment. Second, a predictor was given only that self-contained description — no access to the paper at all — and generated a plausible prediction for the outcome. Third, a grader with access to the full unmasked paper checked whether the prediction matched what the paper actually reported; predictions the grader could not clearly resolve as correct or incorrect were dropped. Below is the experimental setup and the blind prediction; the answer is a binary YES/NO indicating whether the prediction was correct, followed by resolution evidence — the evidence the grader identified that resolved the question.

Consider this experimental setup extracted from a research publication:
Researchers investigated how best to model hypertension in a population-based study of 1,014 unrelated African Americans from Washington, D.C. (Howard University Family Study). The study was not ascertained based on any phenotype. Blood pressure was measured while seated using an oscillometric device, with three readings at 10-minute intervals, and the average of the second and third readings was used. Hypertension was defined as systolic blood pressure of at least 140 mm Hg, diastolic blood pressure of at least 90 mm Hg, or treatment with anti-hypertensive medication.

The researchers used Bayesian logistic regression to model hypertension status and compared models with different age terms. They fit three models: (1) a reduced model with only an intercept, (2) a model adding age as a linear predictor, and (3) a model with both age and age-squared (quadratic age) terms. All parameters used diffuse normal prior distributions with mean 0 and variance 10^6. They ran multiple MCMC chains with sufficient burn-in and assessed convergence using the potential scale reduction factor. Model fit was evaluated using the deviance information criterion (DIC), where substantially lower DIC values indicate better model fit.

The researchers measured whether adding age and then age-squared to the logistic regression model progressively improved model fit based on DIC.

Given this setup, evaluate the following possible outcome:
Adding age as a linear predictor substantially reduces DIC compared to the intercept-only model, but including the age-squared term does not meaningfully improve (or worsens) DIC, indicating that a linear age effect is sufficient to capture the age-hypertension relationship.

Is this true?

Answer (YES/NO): NO